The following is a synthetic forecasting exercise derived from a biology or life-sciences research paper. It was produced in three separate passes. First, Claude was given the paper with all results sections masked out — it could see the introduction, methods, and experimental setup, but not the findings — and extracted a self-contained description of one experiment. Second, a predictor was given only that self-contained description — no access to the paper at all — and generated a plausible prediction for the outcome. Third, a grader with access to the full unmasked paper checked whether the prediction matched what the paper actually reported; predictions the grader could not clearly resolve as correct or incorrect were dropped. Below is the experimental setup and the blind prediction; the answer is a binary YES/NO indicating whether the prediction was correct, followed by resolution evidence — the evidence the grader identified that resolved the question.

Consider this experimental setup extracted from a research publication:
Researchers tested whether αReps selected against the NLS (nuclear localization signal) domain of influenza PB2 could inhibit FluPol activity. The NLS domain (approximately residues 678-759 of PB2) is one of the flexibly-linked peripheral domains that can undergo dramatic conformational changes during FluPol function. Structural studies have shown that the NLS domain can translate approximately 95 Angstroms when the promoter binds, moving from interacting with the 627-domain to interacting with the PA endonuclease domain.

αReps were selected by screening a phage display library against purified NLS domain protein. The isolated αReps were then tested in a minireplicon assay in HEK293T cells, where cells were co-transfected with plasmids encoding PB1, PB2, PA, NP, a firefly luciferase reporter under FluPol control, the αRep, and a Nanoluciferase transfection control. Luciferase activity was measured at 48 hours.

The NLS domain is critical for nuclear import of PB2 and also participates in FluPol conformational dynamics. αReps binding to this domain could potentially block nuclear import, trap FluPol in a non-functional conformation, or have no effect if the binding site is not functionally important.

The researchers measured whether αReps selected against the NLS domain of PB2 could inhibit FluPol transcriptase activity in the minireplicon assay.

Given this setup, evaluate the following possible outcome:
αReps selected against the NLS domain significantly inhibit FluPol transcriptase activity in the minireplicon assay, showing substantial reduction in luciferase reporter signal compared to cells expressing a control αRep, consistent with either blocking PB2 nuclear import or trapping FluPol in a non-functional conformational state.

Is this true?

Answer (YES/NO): NO